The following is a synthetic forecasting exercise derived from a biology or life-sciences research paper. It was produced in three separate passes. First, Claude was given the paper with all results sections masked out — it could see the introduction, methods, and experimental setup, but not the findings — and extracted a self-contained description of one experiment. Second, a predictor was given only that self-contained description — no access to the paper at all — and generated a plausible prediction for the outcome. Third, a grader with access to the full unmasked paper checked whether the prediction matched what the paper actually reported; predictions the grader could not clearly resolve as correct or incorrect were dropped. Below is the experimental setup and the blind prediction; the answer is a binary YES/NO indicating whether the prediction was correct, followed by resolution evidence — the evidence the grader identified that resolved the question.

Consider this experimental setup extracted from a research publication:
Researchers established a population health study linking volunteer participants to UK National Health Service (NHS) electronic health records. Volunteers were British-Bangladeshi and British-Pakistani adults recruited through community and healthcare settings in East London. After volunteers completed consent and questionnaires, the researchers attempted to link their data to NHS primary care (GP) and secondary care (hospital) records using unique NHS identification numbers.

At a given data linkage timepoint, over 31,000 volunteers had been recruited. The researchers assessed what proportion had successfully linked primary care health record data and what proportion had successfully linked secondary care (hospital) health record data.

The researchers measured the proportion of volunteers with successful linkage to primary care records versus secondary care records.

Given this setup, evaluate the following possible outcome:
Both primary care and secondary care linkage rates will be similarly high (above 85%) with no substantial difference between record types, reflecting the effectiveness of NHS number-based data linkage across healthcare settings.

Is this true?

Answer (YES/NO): NO